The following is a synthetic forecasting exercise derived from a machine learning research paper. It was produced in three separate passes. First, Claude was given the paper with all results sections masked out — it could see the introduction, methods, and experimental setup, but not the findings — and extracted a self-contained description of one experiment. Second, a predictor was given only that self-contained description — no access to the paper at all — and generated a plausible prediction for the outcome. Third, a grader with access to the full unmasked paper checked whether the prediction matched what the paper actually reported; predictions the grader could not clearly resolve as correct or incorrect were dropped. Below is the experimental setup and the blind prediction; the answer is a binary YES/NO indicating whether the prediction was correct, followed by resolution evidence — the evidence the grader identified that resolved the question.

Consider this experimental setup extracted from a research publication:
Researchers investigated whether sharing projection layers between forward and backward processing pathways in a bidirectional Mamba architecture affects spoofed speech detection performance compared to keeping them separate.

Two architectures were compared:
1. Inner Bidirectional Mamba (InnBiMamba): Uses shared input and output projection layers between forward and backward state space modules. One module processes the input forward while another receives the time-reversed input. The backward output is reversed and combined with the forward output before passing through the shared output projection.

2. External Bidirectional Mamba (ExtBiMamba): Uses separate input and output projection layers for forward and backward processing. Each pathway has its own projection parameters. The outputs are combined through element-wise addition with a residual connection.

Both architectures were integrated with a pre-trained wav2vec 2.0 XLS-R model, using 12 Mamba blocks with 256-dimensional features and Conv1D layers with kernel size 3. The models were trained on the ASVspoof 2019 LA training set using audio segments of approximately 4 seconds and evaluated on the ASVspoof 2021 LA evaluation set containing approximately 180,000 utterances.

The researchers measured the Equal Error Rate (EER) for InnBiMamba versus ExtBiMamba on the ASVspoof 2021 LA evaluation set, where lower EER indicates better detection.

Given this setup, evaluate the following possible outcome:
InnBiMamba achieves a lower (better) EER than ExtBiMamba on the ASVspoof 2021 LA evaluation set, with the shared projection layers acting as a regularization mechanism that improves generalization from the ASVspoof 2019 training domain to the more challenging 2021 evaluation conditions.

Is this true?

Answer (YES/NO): NO